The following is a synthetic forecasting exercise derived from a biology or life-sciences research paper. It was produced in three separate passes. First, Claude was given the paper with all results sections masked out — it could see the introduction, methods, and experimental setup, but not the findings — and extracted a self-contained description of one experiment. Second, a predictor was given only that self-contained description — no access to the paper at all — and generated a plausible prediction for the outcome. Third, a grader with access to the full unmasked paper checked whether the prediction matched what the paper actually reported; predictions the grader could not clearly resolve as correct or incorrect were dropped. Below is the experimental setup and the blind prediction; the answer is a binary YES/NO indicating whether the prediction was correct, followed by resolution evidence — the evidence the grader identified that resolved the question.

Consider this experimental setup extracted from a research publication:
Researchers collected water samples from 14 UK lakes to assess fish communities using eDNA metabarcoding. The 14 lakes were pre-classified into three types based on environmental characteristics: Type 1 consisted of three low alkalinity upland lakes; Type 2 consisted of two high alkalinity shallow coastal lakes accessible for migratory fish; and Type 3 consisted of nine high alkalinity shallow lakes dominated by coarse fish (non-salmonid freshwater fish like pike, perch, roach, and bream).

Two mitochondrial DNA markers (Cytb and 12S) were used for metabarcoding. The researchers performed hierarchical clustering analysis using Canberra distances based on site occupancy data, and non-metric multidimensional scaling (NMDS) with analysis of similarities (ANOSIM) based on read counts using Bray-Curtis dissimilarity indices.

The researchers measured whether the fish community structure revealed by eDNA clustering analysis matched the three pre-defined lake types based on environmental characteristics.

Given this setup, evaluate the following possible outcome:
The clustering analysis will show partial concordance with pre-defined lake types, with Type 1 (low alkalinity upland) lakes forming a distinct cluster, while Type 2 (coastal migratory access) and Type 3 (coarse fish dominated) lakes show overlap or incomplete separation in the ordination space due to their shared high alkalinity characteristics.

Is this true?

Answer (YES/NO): NO